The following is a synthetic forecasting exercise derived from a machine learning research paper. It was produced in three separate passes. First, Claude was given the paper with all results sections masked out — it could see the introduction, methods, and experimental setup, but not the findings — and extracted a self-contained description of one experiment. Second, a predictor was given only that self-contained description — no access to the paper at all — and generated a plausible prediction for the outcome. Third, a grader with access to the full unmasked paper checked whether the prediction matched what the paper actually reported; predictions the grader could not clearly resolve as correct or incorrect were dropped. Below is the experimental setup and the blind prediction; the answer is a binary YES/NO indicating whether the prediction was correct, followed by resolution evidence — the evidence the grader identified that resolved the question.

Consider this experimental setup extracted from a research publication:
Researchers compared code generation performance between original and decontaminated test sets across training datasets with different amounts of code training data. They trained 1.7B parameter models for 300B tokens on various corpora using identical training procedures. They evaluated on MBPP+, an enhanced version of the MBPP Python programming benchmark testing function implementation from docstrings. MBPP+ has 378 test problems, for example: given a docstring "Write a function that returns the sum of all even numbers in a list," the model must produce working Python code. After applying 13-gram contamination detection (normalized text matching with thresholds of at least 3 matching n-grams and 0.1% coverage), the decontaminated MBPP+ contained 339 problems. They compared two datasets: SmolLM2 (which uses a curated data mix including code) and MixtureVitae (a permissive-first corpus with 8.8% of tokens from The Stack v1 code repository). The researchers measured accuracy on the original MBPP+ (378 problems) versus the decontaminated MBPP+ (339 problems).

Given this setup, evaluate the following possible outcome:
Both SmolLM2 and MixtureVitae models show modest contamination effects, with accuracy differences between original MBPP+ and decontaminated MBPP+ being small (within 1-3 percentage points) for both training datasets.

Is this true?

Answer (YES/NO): NO